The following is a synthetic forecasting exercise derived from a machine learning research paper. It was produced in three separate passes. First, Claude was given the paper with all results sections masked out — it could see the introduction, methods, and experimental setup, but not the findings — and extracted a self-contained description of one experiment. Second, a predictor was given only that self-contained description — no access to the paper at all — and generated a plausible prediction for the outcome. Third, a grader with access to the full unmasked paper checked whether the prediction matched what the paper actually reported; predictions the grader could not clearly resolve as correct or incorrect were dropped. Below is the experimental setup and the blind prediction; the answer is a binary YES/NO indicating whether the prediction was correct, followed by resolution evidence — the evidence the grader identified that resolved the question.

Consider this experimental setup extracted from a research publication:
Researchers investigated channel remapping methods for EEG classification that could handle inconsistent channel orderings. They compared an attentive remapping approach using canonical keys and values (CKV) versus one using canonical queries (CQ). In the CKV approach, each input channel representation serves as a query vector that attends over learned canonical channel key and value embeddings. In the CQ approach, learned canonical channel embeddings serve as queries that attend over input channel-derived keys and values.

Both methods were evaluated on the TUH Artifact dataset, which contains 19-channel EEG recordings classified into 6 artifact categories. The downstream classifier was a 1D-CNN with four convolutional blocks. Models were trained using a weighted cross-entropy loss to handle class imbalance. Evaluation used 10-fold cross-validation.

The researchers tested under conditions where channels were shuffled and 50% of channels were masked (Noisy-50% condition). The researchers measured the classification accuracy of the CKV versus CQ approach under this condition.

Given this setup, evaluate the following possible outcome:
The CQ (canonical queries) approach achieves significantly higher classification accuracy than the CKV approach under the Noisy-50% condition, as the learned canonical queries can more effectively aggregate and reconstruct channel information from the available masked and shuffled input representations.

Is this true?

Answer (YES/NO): NO